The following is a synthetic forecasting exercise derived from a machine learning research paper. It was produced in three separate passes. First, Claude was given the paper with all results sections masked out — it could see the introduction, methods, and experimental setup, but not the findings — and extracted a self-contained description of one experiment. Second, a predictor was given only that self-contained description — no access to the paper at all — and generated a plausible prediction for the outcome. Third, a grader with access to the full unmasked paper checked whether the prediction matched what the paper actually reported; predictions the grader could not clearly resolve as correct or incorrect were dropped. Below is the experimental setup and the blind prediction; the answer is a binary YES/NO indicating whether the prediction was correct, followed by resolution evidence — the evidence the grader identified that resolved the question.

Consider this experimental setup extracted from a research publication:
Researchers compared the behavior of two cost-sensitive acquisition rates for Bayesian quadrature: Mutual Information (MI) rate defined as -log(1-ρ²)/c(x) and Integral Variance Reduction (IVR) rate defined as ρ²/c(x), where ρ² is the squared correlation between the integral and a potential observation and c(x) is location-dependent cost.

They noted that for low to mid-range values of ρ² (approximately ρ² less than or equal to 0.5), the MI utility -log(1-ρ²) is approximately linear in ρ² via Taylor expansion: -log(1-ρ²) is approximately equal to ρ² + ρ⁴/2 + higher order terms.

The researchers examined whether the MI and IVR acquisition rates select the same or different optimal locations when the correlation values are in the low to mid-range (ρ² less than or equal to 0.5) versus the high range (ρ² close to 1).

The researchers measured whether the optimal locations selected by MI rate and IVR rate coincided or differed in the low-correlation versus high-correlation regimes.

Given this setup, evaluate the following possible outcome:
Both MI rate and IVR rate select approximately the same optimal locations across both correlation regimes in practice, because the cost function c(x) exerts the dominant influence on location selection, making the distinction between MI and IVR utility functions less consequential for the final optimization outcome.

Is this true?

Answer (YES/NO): NO